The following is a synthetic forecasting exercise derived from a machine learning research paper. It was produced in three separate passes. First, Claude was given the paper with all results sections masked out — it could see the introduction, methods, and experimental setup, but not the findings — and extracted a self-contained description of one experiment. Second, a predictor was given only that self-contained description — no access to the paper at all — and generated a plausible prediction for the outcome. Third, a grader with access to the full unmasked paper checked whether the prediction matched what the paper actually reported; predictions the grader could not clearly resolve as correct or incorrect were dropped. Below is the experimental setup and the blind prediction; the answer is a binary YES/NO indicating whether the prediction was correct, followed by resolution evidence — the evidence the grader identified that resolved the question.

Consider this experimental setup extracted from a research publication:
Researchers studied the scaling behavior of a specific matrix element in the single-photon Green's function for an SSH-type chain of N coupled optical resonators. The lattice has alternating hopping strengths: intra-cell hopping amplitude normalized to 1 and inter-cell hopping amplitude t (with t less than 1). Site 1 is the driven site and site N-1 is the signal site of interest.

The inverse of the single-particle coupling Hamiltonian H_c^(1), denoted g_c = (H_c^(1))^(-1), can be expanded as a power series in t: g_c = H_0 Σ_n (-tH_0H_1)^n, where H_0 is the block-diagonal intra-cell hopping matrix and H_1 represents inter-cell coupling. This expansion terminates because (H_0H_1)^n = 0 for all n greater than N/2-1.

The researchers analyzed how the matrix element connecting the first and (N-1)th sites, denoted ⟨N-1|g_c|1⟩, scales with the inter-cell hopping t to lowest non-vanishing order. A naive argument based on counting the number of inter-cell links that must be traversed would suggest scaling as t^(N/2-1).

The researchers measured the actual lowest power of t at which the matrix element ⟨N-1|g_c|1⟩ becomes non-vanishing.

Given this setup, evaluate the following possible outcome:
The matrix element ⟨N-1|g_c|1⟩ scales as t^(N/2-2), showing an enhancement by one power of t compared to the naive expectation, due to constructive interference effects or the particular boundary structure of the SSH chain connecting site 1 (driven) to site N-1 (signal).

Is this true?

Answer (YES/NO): NO